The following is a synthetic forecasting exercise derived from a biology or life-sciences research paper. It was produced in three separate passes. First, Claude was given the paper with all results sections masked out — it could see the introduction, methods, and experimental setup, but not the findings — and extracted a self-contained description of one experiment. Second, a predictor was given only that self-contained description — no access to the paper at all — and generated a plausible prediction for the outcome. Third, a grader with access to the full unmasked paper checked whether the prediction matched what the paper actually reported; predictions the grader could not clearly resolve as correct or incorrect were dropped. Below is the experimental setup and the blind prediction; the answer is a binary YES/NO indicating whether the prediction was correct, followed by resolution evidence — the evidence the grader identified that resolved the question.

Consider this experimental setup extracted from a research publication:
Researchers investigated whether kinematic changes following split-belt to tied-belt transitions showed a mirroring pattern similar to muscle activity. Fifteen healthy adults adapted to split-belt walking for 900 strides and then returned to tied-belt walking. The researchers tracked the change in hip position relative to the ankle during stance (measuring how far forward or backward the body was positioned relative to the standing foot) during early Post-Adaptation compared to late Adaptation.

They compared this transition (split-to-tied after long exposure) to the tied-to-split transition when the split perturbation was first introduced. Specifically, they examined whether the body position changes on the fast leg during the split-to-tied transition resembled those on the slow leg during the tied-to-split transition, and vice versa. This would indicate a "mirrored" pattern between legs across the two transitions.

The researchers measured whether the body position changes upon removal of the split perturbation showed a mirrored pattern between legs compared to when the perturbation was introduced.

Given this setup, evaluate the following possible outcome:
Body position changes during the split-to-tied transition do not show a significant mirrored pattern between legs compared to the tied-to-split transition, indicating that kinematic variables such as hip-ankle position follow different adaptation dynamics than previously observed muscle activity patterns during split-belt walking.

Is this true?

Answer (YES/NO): NO